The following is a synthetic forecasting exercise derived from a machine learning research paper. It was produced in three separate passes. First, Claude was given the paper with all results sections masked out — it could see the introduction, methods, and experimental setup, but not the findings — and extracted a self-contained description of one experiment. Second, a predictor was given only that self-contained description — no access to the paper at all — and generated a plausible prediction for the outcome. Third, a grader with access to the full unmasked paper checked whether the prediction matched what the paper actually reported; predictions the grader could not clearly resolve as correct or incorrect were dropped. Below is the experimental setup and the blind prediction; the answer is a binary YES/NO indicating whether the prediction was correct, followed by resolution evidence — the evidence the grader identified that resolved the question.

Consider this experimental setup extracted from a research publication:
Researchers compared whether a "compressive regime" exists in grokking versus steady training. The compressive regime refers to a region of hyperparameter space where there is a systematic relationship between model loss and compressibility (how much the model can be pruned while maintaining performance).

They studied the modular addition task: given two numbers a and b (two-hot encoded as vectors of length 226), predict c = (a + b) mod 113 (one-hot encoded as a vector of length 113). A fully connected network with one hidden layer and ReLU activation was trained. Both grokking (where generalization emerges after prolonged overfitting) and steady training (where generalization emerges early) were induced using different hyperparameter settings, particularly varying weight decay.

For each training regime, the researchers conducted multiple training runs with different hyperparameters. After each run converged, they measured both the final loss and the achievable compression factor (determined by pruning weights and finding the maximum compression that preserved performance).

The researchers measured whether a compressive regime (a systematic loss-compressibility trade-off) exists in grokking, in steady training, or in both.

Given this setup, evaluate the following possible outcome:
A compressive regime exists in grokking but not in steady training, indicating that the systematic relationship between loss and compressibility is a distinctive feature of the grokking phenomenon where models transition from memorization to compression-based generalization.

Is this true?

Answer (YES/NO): NO